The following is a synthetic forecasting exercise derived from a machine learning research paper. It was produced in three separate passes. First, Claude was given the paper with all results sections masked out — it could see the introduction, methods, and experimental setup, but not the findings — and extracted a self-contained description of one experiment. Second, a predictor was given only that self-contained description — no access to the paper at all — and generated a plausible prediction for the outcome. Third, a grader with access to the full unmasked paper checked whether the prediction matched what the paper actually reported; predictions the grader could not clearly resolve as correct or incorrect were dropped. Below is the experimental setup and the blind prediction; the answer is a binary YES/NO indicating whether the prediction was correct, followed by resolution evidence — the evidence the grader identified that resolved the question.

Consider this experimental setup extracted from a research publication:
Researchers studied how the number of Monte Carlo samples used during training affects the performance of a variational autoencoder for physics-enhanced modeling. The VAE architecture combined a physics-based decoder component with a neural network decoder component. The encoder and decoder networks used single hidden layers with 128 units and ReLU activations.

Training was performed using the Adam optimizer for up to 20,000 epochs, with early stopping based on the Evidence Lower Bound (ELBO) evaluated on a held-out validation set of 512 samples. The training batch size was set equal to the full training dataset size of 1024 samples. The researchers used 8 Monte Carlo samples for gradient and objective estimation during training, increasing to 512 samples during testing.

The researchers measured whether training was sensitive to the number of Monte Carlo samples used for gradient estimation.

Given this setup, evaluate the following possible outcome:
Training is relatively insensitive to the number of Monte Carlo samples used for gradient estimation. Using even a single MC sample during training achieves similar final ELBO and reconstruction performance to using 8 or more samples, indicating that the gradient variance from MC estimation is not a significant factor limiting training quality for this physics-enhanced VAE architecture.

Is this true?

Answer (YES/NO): NO